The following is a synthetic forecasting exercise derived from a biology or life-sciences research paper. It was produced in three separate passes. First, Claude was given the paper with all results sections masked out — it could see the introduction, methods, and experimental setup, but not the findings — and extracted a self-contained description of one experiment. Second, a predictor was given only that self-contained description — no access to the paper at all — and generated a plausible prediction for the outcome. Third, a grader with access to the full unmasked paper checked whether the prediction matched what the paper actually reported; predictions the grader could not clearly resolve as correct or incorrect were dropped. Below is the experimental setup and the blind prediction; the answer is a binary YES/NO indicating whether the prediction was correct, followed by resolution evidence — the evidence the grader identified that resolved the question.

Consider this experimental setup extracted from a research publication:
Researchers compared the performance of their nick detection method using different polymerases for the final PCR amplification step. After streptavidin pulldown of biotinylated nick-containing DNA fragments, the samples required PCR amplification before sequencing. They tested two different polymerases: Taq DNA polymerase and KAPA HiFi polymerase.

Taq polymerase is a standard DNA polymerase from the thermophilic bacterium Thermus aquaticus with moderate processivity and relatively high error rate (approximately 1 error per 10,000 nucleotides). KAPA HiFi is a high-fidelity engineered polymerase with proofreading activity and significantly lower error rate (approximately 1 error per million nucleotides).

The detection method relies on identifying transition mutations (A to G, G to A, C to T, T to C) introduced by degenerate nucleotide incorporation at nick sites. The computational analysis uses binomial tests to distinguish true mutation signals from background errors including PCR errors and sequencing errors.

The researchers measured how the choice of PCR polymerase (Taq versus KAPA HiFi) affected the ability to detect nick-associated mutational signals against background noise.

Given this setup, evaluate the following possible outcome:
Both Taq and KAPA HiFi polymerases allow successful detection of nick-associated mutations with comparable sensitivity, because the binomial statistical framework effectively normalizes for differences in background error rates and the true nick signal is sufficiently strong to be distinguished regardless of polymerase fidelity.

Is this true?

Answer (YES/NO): YES